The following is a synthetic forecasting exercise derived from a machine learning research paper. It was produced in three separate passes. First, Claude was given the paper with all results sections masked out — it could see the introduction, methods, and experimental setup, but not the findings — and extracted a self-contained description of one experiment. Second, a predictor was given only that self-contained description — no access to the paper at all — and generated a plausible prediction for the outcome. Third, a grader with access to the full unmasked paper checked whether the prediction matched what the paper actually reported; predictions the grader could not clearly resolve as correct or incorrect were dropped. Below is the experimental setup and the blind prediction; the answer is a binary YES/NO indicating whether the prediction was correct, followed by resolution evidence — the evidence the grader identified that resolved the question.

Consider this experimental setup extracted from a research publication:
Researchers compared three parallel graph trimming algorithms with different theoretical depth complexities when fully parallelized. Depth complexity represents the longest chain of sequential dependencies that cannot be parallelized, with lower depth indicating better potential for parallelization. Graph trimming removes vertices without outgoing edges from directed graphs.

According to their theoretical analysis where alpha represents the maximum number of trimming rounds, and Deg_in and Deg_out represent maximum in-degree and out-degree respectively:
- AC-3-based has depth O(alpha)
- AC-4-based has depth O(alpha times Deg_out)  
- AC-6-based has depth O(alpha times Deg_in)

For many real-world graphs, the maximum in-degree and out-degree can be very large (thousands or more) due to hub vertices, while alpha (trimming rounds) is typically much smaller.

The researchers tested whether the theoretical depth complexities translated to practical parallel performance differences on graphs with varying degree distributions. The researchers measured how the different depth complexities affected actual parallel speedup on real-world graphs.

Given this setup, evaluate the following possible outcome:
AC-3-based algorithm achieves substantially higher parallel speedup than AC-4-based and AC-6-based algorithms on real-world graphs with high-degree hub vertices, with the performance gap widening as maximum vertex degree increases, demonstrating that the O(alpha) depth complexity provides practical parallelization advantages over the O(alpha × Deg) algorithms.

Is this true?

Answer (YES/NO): NO